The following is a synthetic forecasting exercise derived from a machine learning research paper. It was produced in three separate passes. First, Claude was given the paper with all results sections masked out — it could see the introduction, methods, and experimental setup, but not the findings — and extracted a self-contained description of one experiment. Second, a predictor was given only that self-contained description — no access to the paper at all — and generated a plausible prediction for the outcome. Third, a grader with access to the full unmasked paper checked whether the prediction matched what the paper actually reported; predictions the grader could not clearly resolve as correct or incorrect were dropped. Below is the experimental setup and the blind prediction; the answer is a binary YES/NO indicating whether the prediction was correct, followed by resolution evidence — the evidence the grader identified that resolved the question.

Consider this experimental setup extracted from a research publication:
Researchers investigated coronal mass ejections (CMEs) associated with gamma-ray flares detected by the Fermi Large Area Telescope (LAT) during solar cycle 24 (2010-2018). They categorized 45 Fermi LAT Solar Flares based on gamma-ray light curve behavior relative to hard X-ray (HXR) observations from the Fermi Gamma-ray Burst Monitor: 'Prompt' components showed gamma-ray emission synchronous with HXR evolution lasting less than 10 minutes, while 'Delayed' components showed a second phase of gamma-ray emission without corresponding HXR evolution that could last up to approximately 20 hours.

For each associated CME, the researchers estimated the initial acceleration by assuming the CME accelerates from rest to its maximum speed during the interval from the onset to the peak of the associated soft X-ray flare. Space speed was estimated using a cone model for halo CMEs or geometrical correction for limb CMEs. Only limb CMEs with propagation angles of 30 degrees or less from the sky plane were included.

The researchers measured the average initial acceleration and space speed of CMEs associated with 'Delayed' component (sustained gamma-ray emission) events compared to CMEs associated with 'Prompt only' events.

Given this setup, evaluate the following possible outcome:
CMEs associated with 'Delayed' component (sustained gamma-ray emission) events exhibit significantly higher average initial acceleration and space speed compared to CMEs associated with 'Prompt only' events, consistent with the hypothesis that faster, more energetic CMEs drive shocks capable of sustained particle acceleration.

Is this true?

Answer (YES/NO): YES